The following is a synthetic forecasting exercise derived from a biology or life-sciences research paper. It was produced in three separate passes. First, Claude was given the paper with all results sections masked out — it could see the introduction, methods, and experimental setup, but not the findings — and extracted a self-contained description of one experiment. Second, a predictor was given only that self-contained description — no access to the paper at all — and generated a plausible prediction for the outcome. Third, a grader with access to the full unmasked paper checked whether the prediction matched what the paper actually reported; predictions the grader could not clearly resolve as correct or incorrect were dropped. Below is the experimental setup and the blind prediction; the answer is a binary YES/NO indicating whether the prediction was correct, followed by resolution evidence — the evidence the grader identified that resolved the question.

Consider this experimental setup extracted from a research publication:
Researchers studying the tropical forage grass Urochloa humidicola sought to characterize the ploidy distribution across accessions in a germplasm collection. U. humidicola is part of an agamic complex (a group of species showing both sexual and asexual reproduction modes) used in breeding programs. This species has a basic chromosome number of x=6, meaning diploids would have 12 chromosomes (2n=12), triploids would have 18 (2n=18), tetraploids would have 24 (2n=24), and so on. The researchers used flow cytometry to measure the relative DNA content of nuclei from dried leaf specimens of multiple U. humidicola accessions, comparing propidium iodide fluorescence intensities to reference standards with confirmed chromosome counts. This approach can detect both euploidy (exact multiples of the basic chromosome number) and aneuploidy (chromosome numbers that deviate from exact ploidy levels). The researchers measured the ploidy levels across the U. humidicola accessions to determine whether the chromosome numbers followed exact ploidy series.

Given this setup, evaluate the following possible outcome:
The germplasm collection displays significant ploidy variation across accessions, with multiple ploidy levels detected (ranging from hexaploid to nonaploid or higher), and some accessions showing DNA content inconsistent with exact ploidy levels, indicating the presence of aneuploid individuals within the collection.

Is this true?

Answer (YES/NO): YES